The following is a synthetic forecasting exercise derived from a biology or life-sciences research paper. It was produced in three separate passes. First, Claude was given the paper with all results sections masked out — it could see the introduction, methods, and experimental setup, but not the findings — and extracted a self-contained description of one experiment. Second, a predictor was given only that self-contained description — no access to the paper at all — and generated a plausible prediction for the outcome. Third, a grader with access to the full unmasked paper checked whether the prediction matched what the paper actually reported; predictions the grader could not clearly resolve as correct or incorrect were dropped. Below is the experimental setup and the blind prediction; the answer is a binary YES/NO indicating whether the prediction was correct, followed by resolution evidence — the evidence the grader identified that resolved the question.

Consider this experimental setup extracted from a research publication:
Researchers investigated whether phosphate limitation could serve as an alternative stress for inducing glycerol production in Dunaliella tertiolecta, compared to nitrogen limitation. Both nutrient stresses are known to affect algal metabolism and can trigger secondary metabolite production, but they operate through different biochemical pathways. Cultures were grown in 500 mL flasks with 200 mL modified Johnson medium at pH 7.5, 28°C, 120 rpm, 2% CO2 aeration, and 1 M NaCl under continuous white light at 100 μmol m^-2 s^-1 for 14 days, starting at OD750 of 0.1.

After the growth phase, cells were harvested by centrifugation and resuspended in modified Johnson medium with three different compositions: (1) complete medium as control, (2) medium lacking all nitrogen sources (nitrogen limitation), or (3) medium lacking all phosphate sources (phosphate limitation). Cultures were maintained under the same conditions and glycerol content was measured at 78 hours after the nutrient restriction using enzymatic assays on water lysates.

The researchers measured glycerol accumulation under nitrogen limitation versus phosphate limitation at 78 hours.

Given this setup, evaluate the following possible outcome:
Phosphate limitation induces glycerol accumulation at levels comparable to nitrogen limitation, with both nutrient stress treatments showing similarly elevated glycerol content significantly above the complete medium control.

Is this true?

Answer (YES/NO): NO